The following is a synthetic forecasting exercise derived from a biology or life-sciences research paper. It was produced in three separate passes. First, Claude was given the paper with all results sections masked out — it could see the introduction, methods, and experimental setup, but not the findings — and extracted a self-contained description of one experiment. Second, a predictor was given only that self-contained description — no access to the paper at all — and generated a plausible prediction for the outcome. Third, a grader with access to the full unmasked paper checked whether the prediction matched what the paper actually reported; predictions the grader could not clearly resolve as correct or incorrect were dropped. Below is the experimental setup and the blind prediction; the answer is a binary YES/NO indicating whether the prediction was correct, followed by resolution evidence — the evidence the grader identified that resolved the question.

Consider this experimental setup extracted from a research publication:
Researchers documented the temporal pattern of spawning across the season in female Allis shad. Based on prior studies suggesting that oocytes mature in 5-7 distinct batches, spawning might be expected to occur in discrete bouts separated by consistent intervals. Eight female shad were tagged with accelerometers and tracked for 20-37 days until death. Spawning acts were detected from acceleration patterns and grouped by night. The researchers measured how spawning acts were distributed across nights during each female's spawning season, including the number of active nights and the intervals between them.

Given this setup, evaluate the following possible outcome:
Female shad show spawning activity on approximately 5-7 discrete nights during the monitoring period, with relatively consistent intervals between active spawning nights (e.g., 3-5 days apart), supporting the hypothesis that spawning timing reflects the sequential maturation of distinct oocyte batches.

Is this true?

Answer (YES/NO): NO